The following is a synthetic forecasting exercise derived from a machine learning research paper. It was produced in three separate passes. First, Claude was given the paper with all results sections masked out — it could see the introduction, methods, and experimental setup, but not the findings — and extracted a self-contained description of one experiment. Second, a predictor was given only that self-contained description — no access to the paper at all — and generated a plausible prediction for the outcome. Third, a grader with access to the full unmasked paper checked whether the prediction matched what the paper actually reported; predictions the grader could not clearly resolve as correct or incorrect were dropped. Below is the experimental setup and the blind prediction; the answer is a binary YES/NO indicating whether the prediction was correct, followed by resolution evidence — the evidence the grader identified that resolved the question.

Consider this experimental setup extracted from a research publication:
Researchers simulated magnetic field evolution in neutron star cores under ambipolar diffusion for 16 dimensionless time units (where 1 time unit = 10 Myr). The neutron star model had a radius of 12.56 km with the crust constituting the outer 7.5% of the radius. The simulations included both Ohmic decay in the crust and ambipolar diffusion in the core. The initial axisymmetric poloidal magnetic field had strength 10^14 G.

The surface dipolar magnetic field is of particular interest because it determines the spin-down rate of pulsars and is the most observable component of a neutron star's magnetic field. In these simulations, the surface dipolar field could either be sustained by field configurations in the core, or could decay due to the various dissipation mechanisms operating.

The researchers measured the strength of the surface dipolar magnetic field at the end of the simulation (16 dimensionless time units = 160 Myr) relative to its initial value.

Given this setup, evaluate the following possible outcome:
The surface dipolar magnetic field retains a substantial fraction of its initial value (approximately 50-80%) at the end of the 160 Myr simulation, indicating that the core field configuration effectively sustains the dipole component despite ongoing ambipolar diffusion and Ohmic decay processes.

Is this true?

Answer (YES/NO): NO